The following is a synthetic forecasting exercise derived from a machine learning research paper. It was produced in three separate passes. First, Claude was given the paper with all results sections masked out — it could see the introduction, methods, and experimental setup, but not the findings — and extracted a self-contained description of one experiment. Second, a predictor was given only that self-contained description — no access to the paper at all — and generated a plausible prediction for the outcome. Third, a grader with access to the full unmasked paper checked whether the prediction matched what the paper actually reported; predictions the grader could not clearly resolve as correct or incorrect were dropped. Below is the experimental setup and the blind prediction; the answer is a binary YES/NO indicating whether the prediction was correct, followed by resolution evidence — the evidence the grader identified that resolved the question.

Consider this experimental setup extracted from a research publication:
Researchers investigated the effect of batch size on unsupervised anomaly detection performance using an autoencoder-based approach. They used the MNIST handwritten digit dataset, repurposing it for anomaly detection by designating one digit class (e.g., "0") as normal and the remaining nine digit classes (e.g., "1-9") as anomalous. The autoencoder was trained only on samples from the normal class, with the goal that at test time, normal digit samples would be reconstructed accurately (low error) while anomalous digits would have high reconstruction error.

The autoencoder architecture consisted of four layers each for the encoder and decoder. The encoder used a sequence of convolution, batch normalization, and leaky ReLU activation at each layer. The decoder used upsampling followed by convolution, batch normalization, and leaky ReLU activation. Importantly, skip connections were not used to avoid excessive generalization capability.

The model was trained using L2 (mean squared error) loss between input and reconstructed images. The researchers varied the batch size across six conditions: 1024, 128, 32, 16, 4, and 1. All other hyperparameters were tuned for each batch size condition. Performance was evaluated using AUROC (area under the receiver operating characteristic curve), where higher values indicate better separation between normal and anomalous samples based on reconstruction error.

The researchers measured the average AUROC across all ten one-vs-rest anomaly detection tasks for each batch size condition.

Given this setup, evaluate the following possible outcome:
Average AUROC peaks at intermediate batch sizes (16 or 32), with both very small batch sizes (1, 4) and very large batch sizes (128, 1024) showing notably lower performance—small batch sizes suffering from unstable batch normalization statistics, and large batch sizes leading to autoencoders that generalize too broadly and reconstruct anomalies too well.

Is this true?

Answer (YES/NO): NO